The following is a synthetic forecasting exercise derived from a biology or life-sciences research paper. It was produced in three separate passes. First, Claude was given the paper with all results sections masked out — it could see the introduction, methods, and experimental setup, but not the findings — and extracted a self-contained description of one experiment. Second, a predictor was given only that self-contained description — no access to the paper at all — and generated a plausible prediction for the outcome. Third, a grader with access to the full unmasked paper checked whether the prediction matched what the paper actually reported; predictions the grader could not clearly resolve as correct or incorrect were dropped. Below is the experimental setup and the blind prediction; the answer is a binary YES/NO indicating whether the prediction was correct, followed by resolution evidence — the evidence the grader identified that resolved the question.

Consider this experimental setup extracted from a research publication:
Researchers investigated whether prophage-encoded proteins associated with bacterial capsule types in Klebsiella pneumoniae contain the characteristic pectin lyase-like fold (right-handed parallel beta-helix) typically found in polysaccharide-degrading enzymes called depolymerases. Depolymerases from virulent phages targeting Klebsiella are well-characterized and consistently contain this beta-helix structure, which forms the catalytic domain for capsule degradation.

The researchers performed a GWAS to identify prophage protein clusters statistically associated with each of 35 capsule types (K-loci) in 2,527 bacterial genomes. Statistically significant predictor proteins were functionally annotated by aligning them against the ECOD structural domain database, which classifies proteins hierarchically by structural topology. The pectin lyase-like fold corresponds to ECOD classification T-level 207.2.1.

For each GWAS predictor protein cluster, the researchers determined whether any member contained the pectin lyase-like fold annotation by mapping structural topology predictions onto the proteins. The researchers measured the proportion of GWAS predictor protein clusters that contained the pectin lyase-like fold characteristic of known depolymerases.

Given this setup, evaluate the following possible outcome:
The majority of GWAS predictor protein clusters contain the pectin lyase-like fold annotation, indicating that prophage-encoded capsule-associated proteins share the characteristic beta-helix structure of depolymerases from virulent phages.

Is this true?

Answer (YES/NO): NO